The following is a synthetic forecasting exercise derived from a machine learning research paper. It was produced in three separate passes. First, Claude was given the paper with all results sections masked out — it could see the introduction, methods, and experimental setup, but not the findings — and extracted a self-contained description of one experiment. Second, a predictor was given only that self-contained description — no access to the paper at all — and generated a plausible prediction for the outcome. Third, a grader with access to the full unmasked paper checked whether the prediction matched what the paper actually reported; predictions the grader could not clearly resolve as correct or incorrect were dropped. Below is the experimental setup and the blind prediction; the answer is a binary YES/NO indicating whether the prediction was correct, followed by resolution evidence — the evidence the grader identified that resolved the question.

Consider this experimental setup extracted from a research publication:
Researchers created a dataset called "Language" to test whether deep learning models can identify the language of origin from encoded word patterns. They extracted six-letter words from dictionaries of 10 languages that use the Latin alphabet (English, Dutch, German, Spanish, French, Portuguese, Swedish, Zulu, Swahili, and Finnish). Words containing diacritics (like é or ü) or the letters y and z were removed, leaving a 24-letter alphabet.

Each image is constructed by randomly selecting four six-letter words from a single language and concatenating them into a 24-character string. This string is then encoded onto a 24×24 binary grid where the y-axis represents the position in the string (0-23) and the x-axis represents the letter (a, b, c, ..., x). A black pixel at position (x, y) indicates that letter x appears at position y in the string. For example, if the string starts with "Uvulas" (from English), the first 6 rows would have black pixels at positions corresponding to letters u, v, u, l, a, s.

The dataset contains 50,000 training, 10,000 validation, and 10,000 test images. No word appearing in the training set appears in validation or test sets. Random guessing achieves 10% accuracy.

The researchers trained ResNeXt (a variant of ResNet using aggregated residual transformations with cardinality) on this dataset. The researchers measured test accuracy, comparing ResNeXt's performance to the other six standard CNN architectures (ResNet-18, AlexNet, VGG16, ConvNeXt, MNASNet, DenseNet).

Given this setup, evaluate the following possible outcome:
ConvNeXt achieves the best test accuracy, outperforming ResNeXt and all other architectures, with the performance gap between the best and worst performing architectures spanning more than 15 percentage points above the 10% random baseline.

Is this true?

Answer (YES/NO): NO